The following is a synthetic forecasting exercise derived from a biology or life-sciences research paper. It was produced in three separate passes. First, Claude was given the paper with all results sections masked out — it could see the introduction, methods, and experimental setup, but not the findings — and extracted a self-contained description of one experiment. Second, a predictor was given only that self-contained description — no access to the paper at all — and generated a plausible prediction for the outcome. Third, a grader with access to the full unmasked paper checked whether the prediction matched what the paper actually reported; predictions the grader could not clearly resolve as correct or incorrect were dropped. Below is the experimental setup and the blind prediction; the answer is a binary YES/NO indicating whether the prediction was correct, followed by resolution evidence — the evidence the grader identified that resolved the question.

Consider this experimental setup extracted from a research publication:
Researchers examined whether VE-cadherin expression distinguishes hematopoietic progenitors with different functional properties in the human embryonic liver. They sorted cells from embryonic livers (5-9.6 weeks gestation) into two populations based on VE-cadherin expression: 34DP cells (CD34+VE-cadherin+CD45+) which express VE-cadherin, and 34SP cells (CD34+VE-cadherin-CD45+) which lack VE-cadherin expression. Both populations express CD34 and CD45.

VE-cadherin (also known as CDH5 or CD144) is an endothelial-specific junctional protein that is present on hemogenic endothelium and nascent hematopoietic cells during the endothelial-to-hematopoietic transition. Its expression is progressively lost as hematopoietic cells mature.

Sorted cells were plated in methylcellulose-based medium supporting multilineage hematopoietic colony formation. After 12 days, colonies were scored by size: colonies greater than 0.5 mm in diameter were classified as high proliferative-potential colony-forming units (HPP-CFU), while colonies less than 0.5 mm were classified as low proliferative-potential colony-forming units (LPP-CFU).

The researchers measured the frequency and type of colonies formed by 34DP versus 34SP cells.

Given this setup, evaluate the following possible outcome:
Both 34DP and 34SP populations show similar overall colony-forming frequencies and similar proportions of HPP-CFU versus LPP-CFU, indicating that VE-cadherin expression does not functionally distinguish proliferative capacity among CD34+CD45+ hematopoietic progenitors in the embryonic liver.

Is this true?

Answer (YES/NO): NO